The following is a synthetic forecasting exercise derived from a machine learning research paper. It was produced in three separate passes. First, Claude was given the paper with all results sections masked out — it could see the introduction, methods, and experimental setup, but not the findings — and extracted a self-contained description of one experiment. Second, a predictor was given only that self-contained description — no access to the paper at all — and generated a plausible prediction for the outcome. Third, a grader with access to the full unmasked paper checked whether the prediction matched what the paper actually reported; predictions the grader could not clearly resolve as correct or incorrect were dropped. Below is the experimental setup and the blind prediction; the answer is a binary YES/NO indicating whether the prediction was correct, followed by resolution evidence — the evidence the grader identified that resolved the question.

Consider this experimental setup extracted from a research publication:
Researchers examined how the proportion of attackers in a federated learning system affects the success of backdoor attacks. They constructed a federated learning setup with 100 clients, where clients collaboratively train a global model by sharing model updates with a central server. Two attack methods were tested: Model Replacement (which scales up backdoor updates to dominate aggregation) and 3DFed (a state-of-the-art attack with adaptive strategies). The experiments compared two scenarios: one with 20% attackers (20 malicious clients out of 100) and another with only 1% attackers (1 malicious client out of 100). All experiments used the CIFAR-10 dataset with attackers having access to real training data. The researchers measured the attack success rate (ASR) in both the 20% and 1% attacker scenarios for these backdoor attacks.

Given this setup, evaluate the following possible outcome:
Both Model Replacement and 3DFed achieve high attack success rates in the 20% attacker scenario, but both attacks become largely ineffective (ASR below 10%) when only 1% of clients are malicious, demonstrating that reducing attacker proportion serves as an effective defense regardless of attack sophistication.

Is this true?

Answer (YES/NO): YES